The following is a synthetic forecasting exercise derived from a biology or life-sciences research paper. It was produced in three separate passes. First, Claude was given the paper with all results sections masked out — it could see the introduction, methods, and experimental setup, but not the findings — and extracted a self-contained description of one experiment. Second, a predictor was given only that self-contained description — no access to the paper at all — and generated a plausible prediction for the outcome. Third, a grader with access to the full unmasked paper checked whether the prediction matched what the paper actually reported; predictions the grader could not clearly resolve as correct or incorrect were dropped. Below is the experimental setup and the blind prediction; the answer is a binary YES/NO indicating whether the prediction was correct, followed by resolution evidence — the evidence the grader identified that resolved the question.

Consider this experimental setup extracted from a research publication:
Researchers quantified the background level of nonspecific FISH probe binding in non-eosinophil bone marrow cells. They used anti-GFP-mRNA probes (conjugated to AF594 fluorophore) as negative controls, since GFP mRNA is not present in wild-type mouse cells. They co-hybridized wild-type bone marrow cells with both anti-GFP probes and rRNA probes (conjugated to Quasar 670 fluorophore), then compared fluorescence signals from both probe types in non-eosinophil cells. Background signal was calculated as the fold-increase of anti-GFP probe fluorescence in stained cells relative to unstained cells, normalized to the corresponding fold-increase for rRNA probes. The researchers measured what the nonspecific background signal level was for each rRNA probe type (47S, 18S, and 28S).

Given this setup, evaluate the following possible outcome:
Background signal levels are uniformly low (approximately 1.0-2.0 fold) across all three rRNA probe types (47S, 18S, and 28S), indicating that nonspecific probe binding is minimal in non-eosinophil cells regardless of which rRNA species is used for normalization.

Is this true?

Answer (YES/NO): NO